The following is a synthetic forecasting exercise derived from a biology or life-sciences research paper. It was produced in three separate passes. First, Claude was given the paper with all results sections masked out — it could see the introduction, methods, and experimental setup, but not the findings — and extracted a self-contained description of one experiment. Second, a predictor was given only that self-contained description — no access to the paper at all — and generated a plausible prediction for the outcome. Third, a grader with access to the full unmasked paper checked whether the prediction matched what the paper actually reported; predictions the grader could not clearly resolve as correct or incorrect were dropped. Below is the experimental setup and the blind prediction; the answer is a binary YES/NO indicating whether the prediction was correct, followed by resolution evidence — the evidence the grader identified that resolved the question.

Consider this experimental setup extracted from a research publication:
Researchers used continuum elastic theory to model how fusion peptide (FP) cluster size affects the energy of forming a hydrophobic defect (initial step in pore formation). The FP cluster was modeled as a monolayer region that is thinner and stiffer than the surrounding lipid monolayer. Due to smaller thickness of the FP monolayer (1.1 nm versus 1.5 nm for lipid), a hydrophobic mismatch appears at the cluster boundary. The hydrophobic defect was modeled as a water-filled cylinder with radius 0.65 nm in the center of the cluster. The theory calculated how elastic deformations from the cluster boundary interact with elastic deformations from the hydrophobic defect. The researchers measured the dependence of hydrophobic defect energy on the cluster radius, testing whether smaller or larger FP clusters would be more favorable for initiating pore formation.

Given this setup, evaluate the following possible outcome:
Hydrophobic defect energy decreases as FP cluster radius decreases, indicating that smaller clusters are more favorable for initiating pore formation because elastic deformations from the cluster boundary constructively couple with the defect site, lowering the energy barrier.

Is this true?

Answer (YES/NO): NO